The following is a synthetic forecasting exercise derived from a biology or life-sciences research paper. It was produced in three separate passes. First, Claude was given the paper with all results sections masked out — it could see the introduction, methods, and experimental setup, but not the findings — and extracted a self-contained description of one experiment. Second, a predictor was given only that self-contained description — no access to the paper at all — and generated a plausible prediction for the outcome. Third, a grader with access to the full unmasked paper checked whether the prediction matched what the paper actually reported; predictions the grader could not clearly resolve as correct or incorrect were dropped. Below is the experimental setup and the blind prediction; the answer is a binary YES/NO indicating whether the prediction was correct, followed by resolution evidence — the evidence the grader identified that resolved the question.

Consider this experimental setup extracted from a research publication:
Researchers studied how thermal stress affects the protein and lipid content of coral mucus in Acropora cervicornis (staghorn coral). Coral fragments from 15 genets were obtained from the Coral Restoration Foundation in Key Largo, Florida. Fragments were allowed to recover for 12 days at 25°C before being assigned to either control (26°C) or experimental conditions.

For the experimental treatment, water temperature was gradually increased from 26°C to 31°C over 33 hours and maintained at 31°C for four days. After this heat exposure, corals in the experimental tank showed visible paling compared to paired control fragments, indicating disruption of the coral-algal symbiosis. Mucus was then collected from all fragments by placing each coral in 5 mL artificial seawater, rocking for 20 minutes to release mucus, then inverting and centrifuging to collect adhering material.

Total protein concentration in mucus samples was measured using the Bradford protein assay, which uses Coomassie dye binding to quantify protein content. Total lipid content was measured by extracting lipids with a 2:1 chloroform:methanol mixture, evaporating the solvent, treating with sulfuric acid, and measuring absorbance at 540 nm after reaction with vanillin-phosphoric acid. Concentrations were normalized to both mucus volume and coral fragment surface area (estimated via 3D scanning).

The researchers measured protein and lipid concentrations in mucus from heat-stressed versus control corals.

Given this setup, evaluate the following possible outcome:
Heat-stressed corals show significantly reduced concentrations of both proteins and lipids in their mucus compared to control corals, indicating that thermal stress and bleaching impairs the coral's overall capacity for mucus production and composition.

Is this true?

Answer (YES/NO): NO